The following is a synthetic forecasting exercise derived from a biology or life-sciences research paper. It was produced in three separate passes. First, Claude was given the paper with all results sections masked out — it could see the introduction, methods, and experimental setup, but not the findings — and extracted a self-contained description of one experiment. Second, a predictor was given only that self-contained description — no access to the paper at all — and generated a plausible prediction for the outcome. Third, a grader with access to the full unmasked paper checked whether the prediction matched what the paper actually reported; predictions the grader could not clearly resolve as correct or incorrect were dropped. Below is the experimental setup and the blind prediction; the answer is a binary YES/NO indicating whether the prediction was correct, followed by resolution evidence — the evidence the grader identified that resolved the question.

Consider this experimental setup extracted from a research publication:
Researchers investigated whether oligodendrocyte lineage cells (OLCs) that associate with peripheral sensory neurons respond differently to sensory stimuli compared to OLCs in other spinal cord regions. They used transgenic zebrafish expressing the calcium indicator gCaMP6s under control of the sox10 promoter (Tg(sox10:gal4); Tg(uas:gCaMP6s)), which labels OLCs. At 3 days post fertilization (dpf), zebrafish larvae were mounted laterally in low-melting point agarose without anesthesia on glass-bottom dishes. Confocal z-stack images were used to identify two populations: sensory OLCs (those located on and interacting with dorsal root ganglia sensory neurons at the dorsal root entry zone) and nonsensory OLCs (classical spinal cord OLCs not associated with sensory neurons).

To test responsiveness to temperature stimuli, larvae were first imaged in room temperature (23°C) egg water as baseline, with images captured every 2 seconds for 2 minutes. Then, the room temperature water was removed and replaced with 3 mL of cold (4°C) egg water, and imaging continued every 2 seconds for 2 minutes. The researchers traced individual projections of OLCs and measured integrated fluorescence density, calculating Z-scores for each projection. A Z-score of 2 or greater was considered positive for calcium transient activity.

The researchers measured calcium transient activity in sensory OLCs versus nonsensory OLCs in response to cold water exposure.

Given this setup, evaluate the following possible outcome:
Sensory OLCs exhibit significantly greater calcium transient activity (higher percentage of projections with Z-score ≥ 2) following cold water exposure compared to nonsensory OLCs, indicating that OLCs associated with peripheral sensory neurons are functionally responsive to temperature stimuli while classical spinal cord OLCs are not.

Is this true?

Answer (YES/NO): NO